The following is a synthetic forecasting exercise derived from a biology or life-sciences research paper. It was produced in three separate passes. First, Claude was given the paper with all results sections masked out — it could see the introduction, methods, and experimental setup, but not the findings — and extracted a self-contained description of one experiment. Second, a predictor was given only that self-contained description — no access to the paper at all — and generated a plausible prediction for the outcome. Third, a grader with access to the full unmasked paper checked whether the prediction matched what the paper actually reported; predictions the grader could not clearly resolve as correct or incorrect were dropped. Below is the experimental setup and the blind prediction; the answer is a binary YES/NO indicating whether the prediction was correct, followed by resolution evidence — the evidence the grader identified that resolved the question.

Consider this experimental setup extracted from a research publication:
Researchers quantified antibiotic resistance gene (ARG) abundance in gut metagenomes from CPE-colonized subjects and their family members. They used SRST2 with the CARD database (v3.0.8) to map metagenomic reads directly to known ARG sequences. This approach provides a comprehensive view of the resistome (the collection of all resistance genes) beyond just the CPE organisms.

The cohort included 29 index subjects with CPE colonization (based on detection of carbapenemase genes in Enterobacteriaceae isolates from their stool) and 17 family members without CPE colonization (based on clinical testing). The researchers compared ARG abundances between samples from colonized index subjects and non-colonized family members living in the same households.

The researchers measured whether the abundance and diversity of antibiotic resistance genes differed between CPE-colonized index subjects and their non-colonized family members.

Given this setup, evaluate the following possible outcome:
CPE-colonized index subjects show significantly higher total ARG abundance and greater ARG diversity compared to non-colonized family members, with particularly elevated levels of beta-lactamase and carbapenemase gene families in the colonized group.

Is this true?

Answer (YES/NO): NO